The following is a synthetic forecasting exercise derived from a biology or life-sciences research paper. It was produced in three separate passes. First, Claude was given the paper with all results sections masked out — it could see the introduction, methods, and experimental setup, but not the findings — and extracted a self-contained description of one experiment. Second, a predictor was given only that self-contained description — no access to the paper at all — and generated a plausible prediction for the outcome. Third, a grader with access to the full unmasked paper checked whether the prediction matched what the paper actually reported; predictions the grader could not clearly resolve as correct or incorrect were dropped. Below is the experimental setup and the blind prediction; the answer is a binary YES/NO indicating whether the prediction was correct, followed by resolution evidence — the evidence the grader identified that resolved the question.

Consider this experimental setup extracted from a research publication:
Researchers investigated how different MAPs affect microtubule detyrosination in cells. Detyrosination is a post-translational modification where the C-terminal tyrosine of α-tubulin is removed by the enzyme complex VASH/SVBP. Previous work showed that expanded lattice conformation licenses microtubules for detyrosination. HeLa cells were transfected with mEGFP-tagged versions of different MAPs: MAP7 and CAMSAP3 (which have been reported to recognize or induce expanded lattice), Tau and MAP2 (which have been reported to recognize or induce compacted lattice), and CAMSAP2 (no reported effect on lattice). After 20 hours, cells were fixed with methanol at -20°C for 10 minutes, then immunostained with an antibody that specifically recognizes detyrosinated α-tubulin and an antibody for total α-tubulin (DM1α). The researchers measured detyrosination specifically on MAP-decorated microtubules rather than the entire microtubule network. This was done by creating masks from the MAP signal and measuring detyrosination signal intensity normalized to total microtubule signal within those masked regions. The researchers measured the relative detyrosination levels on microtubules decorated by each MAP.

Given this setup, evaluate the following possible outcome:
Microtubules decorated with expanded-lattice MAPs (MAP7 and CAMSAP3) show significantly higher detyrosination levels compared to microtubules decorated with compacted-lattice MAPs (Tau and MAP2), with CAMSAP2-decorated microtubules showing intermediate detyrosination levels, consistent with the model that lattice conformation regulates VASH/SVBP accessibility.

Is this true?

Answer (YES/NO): NO